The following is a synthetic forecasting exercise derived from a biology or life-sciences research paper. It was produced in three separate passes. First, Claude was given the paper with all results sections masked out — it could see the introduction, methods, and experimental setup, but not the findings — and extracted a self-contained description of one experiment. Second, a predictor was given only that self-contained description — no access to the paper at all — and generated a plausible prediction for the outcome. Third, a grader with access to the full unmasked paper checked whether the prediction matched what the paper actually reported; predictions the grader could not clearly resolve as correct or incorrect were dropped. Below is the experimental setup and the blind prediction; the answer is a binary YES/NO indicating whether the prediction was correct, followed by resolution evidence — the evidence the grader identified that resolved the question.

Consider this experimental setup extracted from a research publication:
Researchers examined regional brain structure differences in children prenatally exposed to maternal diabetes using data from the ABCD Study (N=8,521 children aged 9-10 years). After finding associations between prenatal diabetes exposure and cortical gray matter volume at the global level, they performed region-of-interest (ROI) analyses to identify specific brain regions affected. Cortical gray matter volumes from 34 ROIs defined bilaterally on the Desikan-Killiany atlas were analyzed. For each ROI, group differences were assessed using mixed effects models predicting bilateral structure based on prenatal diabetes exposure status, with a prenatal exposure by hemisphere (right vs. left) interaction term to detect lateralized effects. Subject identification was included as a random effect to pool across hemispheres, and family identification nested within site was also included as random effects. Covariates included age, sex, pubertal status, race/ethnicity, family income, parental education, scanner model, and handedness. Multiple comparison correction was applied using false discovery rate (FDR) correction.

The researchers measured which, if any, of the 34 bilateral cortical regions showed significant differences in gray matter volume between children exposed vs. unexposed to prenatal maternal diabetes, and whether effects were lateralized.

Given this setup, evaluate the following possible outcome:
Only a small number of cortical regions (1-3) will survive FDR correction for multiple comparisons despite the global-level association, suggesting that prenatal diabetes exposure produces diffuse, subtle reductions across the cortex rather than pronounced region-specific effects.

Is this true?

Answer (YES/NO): NO